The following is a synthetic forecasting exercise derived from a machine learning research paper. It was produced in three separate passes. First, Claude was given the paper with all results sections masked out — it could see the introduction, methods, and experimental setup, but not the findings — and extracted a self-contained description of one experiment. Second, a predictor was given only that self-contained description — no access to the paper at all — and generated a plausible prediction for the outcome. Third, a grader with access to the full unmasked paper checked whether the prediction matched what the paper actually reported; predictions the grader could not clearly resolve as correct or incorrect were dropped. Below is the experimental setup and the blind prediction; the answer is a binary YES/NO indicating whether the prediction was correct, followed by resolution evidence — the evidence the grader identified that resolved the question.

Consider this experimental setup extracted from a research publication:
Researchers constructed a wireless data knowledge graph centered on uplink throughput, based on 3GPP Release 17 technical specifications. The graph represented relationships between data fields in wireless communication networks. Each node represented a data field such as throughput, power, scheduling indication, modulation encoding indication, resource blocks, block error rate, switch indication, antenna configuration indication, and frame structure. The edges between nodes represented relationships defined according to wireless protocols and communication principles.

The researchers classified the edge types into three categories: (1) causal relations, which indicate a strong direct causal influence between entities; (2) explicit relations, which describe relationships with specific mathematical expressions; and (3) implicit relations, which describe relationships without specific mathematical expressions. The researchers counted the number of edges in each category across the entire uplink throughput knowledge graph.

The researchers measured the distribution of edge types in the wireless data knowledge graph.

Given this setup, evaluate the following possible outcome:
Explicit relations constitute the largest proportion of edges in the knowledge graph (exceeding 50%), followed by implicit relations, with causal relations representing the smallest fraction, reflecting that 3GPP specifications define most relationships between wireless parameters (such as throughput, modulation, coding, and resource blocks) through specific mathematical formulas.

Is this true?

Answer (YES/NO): NO